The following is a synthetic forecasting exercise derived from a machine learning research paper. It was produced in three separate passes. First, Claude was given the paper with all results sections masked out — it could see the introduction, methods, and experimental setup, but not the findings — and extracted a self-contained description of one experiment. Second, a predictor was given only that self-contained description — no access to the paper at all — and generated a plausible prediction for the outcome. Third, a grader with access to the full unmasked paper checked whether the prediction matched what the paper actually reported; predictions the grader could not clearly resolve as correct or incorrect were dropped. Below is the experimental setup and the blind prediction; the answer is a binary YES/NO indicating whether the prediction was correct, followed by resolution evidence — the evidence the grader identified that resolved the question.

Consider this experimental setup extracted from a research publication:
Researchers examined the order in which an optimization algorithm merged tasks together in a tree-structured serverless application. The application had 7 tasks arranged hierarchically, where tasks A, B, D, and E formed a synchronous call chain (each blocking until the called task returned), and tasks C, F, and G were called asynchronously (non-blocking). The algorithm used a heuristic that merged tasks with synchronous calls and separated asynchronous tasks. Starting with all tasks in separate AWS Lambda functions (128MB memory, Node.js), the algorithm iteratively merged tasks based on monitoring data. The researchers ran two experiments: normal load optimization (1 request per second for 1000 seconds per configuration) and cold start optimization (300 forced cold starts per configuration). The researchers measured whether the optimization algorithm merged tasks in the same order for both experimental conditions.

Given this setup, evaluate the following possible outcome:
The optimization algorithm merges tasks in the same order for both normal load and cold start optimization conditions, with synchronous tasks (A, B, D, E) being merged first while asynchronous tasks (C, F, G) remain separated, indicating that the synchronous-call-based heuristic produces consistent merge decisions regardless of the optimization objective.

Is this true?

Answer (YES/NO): YES